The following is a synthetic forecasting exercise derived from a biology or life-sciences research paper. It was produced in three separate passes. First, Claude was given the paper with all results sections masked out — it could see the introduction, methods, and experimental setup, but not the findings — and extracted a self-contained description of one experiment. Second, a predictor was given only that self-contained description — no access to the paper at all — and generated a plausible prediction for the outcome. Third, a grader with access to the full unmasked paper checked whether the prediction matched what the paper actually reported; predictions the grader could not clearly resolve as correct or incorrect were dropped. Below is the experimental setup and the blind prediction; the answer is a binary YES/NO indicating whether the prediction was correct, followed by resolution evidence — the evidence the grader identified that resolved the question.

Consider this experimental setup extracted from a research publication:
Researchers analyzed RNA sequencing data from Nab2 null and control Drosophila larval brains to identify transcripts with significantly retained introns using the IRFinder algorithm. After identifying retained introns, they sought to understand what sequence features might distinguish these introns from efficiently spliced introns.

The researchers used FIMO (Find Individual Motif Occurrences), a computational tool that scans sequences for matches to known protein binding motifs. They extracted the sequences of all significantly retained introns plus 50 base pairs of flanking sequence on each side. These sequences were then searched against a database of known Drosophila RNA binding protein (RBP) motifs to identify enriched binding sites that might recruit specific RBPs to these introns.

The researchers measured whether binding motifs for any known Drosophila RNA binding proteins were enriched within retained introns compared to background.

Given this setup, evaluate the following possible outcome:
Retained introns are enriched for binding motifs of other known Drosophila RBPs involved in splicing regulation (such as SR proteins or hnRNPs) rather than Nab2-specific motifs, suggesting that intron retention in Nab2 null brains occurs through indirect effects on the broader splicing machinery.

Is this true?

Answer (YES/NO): YES